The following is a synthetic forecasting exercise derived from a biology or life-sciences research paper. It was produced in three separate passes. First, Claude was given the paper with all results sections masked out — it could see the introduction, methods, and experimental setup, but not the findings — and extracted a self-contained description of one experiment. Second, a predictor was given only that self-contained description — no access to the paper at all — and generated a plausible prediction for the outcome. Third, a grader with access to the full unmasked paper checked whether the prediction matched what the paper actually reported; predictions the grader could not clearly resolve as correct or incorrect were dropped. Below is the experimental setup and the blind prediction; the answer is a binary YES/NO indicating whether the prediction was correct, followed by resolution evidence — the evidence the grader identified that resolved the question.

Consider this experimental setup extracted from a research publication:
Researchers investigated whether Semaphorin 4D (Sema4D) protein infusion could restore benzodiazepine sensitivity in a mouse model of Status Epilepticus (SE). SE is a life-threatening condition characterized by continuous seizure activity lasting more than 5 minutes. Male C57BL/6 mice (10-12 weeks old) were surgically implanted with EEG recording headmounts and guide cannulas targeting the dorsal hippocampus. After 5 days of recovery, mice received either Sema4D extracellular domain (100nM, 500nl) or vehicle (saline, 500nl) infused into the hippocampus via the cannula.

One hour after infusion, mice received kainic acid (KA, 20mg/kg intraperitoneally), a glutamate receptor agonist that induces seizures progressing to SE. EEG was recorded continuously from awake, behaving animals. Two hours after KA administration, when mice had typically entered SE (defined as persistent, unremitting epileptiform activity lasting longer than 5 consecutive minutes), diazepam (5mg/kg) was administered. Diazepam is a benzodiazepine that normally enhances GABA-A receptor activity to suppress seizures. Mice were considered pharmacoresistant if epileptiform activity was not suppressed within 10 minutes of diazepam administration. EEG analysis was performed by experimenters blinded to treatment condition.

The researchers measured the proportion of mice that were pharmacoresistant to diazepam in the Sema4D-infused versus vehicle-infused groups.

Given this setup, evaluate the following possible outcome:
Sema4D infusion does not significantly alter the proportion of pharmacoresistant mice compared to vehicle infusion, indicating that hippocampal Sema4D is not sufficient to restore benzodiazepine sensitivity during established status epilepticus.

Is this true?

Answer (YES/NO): NO